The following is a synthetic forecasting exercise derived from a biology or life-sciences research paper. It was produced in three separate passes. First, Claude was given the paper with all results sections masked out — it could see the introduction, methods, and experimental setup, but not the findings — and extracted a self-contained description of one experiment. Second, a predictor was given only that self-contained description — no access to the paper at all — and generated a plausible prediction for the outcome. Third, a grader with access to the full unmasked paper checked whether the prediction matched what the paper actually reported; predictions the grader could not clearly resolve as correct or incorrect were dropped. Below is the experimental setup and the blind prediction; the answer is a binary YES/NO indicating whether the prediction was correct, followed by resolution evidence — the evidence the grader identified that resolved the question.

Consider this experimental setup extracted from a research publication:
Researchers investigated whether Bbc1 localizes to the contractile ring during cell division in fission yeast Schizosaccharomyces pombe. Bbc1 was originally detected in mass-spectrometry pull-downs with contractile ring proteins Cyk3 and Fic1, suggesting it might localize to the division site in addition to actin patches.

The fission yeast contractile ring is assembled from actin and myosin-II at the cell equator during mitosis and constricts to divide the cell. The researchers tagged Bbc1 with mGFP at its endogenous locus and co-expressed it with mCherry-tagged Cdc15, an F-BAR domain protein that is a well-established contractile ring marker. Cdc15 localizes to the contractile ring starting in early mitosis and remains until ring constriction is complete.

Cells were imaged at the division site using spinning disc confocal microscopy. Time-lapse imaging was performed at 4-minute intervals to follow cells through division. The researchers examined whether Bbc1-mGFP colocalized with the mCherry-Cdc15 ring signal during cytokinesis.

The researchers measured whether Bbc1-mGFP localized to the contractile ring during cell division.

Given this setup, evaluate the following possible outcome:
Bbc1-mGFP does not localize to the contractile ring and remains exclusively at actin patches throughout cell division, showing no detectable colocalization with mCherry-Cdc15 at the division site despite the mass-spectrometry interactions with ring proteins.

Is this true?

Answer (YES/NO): NO